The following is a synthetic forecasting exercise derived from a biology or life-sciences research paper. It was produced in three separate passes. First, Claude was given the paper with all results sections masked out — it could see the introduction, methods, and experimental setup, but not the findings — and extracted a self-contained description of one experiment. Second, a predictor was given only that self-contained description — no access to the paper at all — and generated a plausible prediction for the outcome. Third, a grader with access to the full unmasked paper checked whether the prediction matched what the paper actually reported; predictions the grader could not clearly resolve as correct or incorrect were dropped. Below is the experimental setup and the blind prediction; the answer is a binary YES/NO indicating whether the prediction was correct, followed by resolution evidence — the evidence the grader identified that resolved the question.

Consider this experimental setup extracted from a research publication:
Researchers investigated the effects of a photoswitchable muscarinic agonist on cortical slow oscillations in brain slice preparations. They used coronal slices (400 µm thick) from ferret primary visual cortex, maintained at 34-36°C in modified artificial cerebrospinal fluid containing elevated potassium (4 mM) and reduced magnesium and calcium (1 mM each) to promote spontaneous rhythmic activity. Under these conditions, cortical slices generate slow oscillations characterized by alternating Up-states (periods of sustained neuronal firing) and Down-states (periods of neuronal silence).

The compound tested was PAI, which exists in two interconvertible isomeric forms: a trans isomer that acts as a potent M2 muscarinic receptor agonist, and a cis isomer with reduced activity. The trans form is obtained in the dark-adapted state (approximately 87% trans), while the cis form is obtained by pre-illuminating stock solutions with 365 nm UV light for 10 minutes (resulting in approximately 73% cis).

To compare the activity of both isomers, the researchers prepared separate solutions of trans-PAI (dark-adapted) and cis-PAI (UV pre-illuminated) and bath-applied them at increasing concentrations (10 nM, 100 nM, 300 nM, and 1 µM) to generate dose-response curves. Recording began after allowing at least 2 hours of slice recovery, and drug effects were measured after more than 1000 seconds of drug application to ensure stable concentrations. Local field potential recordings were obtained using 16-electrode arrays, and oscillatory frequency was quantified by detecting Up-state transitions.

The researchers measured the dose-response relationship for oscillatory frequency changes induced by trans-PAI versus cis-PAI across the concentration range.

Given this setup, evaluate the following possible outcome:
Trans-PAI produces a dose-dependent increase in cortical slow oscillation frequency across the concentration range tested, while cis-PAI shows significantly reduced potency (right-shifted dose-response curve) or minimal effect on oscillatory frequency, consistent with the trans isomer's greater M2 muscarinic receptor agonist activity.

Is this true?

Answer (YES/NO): YES